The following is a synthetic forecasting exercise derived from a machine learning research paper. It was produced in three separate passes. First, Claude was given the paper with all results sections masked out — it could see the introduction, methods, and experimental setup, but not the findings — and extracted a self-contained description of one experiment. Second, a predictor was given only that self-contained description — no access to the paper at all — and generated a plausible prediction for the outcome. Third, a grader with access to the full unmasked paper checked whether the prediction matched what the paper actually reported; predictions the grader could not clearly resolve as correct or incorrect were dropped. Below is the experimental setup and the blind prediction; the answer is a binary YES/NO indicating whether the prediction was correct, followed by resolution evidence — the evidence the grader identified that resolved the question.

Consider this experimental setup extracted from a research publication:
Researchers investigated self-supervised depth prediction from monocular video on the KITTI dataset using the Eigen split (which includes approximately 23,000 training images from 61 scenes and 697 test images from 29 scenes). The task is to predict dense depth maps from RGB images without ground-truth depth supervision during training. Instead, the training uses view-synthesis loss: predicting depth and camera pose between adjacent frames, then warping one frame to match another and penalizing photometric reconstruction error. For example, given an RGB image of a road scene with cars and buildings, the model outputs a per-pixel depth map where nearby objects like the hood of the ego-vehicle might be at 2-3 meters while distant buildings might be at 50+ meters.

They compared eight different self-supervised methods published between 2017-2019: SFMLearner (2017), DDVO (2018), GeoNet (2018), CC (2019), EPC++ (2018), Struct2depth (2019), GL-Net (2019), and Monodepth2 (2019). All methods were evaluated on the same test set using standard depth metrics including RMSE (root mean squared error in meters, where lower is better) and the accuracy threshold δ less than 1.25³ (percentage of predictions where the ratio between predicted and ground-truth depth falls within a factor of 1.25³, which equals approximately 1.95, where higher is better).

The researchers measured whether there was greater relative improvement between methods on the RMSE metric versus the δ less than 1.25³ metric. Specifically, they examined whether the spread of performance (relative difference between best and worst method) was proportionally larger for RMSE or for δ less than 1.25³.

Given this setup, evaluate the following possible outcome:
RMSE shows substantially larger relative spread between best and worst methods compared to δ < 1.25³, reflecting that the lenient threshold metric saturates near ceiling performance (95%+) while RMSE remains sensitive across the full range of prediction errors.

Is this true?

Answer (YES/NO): YES